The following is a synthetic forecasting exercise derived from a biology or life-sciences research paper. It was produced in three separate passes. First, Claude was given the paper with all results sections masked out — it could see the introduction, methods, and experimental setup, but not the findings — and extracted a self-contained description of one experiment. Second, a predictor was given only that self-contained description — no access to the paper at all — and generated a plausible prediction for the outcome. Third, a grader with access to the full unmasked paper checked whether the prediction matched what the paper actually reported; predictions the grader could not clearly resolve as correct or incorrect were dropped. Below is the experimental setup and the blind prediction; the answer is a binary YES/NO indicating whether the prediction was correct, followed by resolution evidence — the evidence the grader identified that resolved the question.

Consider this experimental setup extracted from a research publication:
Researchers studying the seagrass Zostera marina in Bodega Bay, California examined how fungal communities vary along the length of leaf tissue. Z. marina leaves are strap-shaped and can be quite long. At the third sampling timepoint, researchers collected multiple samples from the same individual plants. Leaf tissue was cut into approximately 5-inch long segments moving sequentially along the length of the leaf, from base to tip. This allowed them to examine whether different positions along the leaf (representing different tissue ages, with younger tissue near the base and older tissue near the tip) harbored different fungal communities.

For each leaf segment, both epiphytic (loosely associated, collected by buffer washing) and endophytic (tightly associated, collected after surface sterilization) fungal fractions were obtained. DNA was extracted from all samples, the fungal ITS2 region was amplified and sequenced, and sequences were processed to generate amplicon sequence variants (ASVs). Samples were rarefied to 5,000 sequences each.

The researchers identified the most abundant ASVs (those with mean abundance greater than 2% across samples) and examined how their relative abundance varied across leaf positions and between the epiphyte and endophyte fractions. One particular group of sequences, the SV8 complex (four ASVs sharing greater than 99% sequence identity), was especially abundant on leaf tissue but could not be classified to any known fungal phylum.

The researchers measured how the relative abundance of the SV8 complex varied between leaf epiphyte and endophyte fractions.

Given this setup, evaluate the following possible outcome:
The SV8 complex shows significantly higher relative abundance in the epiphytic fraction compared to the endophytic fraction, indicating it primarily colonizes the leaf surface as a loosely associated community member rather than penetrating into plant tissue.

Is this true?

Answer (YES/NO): YES